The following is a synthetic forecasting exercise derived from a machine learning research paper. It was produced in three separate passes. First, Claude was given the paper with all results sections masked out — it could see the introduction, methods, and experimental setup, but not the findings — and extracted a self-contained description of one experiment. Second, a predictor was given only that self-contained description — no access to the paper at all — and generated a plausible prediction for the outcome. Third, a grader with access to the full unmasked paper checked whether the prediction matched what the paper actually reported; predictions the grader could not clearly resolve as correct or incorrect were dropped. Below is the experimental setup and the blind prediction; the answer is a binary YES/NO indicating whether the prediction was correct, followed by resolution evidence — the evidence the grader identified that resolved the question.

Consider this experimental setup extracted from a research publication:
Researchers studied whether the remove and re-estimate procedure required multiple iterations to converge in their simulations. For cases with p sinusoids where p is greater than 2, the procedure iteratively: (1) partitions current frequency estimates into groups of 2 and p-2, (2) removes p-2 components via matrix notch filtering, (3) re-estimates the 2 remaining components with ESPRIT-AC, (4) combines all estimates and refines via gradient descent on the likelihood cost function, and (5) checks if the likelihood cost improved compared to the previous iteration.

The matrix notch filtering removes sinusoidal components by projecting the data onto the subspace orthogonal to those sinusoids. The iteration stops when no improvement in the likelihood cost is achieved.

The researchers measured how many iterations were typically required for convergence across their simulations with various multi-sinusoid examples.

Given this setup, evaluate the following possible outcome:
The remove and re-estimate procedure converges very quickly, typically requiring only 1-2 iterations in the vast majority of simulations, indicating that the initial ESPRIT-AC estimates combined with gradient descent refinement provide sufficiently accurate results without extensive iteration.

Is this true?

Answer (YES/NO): NO